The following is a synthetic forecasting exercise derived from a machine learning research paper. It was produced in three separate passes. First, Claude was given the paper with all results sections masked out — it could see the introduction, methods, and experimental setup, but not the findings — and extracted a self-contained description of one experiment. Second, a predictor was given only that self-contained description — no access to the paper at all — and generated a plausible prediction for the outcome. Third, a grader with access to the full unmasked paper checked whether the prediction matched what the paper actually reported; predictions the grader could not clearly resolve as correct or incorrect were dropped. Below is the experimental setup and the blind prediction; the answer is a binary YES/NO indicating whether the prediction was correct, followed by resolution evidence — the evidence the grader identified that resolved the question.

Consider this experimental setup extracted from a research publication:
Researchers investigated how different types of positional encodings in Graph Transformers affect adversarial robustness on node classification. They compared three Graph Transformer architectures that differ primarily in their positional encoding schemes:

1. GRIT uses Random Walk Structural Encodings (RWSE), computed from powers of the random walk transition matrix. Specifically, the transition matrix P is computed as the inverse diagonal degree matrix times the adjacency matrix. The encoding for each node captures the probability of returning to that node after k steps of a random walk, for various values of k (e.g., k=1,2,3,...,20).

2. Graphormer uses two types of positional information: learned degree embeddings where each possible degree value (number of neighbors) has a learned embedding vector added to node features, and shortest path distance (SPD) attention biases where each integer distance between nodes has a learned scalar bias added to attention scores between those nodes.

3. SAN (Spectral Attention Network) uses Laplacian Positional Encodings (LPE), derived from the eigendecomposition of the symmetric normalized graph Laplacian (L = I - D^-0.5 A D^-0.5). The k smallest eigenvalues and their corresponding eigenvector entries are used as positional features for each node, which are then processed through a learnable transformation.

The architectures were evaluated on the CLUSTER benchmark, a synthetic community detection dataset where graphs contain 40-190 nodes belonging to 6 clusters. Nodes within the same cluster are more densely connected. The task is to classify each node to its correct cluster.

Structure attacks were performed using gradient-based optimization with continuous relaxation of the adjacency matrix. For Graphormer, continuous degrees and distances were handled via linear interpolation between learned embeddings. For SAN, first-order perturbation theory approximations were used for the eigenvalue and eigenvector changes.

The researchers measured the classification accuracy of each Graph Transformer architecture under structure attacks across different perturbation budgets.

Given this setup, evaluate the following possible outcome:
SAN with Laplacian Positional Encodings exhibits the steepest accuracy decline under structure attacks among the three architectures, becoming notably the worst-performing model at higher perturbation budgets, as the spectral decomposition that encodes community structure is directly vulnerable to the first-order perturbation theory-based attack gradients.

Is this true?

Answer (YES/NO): NO